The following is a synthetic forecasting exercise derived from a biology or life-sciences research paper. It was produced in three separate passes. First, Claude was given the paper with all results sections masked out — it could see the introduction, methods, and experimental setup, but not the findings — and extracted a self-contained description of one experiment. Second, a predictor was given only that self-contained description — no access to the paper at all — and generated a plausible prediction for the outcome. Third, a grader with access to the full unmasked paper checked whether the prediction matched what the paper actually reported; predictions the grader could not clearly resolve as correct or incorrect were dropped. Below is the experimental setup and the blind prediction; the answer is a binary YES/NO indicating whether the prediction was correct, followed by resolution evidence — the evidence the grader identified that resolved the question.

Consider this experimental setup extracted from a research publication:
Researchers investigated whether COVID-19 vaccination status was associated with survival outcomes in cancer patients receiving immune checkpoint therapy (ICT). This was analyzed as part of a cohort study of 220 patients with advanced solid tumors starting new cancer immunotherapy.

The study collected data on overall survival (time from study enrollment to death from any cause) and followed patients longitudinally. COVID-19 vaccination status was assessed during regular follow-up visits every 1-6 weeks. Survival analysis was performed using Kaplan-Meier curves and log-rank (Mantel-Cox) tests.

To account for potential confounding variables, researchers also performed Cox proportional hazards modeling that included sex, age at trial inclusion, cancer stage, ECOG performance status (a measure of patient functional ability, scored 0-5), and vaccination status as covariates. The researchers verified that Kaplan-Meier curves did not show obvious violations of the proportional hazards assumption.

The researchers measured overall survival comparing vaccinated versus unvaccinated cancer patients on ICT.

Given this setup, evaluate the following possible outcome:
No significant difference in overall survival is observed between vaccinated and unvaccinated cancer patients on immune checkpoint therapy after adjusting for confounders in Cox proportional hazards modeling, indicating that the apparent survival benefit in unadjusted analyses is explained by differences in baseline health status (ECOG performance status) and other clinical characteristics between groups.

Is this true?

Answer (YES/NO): NO